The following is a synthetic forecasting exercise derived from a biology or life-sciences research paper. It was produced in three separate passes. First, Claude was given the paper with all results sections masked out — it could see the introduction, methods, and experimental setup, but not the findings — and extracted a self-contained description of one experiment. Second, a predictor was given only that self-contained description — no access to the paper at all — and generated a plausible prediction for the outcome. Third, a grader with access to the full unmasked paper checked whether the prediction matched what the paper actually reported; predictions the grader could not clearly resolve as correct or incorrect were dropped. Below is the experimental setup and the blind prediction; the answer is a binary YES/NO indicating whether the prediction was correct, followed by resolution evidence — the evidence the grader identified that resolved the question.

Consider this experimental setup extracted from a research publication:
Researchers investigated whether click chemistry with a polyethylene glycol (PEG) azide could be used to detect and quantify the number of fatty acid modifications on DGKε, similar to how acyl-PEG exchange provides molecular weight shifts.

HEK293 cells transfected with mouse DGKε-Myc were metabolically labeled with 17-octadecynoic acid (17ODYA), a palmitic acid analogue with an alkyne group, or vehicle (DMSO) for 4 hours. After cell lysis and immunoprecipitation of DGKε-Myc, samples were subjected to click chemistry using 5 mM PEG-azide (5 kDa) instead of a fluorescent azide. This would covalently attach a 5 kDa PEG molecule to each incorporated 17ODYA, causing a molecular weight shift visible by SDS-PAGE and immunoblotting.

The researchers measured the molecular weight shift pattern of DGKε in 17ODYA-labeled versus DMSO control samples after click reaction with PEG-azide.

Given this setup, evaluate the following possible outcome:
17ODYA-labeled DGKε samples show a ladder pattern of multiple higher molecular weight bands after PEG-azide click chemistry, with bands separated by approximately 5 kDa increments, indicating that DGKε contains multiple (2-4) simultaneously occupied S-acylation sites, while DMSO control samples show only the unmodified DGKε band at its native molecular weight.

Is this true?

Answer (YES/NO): NO